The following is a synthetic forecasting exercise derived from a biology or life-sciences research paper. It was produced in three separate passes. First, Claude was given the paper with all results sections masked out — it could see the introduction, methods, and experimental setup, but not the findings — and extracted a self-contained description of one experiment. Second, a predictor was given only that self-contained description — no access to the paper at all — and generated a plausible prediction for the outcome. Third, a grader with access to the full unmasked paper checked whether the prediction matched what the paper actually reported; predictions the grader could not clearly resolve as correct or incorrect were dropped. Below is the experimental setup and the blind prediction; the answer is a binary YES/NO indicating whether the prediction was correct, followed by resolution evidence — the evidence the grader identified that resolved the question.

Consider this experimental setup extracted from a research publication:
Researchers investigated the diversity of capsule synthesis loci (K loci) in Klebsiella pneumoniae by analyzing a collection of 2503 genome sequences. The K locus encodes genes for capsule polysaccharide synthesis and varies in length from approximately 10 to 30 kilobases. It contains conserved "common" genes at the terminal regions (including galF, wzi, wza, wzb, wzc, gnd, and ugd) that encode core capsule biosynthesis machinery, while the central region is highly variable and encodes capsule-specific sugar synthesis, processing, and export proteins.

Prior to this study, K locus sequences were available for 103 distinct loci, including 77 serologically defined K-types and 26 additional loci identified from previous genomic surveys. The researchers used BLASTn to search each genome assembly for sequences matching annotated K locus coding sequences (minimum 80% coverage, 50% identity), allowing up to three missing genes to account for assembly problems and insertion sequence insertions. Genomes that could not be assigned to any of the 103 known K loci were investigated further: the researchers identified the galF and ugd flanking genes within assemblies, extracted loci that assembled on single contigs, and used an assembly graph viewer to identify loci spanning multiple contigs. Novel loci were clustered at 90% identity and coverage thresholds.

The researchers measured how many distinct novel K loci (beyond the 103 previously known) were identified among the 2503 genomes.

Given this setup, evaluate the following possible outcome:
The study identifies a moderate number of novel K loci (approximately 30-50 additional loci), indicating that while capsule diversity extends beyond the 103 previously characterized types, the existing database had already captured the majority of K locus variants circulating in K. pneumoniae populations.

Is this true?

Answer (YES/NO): YES